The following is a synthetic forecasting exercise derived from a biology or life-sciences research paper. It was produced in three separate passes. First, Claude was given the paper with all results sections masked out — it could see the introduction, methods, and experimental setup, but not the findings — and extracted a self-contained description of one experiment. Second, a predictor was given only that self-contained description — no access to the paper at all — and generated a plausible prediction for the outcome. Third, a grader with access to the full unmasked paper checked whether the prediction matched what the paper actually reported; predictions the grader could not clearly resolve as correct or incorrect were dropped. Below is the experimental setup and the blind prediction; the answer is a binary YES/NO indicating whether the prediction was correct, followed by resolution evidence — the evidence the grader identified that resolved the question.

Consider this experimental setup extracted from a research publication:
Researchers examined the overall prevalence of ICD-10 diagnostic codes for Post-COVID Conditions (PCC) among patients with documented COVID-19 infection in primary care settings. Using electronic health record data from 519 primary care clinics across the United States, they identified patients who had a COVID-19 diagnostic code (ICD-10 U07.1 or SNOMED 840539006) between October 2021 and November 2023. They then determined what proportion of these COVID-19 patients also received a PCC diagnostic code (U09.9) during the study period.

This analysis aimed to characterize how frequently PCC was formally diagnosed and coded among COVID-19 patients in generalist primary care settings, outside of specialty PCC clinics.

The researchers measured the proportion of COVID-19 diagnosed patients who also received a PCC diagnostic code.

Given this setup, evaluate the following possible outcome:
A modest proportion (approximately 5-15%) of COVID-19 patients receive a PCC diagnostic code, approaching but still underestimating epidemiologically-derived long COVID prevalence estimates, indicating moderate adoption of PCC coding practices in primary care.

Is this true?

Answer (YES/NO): NO